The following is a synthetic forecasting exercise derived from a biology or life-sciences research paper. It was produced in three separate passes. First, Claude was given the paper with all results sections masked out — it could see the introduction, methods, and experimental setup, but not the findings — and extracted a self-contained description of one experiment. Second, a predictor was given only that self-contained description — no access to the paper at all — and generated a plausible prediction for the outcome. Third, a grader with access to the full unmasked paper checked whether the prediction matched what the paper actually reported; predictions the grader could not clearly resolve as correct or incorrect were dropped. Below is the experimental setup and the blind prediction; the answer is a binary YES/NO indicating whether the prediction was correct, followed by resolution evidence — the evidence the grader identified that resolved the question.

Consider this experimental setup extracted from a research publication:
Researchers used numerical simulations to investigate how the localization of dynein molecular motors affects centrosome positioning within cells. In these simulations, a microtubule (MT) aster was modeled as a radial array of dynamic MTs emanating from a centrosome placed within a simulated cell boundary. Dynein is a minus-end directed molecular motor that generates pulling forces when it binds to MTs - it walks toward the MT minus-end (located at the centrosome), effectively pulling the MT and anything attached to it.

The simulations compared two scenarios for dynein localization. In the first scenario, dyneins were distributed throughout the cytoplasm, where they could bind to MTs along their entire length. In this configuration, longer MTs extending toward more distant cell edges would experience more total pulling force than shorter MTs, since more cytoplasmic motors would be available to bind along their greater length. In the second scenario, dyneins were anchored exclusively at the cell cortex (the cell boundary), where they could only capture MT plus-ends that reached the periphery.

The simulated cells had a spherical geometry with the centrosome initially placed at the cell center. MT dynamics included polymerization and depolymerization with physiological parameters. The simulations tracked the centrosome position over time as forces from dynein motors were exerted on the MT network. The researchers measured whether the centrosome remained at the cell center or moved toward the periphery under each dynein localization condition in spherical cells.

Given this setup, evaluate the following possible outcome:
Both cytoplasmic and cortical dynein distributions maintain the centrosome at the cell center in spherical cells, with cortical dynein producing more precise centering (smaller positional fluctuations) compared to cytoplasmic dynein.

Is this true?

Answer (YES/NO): NO